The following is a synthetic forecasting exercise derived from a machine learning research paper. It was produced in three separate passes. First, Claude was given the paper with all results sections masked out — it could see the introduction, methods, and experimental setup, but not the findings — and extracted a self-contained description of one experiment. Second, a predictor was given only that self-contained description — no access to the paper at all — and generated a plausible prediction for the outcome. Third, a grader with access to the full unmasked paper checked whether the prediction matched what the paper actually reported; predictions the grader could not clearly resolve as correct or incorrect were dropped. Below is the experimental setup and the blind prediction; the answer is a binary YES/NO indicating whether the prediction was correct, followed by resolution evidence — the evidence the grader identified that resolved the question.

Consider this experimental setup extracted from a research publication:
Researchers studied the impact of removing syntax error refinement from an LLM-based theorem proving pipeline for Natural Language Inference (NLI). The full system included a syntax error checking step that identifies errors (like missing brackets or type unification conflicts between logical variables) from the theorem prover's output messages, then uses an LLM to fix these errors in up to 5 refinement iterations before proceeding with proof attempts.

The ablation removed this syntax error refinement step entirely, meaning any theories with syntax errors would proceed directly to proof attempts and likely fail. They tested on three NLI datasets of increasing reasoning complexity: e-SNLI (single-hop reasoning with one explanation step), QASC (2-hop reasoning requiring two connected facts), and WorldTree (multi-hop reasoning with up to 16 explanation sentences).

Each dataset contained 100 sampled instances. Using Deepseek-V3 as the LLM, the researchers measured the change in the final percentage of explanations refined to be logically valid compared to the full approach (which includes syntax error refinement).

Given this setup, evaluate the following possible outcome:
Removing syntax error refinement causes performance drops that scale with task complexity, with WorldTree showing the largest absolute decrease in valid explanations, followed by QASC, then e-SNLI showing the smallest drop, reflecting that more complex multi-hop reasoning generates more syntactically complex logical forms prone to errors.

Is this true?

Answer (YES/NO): YES